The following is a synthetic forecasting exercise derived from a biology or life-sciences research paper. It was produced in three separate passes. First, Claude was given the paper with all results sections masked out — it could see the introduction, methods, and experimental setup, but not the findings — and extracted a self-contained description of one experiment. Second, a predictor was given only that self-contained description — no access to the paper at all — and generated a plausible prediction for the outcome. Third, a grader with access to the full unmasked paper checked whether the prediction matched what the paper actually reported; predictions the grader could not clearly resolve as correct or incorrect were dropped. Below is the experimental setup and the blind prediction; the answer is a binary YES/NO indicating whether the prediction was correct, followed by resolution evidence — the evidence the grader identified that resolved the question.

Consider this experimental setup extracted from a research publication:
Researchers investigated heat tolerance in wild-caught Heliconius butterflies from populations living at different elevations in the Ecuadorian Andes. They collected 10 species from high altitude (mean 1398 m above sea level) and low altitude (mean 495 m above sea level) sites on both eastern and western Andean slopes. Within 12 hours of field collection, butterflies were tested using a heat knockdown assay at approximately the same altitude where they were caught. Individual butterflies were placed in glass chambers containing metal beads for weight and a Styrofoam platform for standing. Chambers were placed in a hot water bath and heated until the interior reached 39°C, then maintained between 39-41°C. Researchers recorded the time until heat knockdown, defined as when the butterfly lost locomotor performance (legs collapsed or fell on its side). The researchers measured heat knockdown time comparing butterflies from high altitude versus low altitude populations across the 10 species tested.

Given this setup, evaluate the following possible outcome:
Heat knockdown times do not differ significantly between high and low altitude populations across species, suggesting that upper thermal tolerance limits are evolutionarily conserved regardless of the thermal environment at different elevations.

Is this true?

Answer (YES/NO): NO